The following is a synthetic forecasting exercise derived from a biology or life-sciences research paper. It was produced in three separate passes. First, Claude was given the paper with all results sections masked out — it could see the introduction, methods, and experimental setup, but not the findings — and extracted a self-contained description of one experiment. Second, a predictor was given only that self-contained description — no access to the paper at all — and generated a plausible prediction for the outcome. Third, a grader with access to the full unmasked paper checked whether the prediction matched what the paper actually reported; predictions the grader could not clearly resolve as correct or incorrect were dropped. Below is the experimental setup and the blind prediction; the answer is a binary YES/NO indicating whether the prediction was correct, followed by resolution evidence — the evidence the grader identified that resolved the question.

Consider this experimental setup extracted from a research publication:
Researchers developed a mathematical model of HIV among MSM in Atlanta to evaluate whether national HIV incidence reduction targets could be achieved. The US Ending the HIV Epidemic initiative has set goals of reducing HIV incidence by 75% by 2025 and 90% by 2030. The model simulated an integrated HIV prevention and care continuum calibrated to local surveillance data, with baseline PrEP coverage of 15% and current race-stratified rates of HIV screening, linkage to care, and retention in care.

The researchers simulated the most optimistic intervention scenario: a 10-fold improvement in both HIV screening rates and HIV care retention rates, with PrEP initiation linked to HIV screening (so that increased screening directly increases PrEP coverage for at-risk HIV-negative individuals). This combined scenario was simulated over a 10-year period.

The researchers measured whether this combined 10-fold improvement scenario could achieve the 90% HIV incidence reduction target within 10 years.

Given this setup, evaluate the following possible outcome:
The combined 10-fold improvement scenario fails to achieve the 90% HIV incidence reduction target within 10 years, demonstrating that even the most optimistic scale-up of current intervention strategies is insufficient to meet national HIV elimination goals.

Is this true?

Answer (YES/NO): YES